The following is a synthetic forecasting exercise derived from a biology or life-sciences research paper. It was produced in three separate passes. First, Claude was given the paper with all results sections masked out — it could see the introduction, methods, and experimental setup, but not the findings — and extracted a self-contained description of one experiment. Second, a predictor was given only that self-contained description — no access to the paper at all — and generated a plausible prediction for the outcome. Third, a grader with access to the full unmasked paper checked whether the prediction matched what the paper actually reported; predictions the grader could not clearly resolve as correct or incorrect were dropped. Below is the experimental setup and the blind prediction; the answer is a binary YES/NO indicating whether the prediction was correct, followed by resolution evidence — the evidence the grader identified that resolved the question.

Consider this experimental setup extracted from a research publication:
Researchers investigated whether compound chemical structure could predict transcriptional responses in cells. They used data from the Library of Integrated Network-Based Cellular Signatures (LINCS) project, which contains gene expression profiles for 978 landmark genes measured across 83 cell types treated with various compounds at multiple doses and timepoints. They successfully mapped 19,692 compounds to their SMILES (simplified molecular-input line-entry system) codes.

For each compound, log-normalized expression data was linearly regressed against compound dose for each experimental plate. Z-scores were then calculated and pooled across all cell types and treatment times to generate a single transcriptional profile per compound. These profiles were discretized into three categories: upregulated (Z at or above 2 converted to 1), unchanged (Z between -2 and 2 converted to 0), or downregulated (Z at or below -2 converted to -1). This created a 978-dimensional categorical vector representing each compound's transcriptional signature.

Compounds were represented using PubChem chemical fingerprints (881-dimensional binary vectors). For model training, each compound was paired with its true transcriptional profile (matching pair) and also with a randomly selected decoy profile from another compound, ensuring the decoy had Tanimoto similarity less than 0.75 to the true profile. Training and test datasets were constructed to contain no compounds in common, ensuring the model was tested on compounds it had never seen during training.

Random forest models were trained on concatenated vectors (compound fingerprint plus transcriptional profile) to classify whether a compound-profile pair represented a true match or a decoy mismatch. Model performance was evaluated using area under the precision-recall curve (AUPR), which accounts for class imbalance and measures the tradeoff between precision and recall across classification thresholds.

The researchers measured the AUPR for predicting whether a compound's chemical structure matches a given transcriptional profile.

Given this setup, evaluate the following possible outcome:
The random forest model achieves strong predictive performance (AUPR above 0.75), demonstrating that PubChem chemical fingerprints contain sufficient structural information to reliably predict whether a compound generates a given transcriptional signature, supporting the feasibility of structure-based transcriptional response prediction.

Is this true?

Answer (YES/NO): NO